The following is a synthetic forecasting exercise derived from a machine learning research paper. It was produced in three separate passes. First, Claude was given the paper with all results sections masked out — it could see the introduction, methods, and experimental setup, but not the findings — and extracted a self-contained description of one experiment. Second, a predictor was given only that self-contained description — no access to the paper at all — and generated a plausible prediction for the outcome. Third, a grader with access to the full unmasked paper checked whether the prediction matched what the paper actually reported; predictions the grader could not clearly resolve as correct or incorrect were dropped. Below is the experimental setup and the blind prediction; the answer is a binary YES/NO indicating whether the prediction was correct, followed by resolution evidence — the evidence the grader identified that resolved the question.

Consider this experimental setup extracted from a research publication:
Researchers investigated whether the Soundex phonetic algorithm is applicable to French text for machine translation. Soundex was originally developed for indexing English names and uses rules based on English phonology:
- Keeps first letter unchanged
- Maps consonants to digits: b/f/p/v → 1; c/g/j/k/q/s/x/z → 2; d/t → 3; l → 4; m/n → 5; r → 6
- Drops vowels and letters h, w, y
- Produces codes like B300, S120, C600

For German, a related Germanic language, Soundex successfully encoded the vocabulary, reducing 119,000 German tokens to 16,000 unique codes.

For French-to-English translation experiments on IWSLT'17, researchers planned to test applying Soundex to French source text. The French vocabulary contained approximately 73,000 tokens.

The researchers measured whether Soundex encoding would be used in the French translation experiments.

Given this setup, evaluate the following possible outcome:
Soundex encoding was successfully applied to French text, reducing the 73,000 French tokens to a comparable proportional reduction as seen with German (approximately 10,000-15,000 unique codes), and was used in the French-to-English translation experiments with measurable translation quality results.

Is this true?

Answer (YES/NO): NO